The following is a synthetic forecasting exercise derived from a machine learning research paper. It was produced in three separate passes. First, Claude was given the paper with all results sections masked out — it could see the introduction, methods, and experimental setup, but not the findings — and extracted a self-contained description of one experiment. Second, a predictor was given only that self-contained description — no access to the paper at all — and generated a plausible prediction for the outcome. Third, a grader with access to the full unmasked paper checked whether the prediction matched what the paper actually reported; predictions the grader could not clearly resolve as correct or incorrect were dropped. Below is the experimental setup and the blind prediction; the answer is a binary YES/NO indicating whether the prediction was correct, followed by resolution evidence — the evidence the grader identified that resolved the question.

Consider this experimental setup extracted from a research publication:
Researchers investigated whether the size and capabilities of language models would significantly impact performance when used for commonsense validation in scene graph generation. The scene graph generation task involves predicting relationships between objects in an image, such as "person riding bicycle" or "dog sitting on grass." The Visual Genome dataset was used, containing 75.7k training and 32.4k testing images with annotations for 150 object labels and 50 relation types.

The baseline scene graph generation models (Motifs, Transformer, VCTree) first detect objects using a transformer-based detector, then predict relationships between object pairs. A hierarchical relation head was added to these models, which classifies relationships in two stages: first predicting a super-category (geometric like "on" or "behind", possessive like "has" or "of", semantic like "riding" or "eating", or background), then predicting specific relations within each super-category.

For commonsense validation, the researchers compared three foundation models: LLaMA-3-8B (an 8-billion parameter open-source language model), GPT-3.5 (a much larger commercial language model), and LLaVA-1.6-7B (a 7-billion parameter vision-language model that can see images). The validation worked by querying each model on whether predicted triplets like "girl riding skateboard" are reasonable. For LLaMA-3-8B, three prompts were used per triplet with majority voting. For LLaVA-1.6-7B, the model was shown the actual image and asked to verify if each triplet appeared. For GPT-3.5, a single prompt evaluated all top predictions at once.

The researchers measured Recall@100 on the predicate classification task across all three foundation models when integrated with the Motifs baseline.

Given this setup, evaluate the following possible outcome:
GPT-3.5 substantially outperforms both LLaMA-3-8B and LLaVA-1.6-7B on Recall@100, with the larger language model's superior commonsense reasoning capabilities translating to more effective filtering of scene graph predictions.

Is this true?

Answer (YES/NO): NO